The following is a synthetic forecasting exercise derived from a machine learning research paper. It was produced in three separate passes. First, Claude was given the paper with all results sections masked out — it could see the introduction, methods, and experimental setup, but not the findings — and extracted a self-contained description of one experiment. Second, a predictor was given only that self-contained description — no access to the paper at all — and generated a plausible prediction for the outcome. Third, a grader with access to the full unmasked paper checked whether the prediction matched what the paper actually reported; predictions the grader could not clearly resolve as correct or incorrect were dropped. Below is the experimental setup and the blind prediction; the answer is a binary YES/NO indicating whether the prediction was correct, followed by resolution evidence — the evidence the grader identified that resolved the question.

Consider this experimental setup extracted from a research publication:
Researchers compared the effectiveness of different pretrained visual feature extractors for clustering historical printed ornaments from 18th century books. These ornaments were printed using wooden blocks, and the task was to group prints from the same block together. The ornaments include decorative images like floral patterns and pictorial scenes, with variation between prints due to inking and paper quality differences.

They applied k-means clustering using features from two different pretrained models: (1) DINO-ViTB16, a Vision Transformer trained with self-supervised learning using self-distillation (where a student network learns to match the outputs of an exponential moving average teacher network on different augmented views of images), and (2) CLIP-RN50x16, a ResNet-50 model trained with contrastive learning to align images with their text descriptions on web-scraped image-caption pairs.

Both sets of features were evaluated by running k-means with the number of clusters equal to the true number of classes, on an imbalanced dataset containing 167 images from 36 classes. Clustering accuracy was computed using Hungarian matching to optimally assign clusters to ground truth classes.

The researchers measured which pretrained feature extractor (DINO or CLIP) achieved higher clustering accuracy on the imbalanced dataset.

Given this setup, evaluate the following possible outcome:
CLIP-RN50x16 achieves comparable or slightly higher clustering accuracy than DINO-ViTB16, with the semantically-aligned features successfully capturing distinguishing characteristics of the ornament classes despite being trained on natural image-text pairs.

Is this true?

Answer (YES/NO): YES